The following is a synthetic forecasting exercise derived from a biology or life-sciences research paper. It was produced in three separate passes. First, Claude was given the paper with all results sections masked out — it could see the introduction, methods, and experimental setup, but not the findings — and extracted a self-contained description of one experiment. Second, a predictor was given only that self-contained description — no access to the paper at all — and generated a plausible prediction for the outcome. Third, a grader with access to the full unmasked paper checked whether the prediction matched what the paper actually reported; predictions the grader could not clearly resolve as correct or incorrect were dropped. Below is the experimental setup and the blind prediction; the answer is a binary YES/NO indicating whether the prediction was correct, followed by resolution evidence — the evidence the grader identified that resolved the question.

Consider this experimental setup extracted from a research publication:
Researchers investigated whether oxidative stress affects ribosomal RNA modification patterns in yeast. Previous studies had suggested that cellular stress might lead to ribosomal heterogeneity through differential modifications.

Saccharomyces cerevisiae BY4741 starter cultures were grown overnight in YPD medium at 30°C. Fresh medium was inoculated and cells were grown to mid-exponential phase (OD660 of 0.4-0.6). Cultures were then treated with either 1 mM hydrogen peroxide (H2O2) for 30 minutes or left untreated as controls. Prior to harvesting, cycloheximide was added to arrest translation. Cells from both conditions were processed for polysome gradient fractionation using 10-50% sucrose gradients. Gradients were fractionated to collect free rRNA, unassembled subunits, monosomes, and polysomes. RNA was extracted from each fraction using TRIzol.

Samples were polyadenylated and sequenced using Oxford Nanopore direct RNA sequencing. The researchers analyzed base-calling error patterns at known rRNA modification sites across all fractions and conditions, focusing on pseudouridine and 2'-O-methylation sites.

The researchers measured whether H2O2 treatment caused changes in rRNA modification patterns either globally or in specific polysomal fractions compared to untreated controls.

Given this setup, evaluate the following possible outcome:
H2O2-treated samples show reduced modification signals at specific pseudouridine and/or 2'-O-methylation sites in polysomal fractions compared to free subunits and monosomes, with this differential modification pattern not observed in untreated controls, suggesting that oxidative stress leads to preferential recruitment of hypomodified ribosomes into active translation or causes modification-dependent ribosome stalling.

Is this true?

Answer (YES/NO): NO